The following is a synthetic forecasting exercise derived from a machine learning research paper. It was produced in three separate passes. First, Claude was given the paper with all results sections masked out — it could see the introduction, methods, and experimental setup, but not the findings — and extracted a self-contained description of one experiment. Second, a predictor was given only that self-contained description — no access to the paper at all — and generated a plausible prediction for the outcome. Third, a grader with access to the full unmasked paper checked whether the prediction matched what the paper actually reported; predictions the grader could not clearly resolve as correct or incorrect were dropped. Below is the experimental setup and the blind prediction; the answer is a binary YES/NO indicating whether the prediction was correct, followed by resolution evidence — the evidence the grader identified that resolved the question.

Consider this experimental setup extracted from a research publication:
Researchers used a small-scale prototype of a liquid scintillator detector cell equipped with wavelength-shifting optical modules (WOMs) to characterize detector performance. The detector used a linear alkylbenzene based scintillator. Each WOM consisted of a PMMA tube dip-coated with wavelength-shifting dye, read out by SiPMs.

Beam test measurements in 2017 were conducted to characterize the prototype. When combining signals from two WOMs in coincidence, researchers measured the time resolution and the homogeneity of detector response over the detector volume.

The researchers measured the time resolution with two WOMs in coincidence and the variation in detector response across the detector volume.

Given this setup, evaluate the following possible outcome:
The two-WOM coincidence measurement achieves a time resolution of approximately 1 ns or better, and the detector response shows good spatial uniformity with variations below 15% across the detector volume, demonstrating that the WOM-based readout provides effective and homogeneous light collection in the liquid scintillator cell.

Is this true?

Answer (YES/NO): NO